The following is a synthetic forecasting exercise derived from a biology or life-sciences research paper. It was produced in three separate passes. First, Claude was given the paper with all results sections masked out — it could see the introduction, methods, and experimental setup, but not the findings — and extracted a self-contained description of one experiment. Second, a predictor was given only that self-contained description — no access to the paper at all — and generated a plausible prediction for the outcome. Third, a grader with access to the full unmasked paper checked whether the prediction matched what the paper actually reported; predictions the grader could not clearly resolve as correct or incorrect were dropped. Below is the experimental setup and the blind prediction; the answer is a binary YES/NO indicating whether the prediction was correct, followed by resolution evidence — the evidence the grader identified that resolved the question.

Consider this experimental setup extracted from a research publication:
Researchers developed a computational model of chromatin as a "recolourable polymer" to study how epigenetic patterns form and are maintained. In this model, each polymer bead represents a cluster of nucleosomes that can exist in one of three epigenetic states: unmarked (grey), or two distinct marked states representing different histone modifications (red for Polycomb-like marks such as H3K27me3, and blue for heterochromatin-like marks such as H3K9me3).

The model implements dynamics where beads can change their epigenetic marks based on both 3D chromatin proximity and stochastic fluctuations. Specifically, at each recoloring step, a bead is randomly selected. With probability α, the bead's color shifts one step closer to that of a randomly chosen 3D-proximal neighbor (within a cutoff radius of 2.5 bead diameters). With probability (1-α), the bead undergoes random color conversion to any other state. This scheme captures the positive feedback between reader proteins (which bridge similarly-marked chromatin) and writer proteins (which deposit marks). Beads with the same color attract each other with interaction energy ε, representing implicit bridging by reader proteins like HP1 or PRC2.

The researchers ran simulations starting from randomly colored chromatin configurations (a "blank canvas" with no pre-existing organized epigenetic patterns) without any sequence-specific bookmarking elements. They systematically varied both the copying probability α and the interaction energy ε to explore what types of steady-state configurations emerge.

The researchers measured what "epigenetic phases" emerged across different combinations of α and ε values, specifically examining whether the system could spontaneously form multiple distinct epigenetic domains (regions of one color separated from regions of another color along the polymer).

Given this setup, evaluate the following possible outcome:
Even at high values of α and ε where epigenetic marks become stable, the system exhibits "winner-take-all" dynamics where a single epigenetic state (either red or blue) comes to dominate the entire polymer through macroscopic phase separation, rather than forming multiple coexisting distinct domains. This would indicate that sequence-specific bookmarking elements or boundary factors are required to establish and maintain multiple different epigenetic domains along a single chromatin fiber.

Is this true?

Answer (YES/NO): YES